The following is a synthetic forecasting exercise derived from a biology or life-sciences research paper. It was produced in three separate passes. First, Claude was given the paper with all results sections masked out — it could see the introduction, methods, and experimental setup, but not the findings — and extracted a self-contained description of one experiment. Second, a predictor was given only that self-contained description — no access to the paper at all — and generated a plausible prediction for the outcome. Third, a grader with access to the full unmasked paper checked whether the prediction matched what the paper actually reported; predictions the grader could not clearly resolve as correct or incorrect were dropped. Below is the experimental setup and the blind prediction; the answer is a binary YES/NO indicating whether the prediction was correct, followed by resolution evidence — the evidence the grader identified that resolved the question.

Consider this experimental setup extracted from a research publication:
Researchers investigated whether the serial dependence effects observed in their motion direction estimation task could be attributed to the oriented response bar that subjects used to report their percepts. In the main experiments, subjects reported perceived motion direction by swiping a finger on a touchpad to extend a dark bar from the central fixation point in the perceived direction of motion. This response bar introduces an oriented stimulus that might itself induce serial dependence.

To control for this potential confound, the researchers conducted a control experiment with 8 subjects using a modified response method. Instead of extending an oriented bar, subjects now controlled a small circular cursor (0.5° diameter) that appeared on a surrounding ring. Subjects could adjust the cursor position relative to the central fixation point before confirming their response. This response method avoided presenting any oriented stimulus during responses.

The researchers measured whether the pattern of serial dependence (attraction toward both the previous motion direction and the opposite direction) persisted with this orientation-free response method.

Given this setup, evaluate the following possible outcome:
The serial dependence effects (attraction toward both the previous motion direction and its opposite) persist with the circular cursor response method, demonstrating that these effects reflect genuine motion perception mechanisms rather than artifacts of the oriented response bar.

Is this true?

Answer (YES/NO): YES